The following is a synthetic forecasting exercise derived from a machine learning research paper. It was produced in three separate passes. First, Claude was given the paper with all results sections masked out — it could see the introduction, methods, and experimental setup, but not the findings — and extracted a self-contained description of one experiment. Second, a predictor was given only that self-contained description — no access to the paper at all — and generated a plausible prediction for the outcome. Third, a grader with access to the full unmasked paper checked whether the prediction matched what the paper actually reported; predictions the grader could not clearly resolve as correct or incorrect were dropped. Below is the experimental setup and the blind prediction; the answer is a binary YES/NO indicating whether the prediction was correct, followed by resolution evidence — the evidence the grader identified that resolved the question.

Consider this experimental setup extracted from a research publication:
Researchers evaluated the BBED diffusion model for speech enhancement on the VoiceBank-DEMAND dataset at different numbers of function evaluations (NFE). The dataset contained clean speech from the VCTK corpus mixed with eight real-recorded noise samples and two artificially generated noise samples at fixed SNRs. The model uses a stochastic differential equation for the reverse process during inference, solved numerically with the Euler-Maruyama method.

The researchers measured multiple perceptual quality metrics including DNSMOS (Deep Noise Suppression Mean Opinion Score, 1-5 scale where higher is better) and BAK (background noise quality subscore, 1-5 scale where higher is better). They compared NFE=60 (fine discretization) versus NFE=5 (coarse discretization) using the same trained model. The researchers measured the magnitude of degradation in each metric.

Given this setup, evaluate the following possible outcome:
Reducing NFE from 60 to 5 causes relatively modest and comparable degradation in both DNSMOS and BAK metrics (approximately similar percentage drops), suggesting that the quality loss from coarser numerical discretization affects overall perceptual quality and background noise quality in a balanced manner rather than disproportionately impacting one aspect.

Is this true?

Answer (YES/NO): NO